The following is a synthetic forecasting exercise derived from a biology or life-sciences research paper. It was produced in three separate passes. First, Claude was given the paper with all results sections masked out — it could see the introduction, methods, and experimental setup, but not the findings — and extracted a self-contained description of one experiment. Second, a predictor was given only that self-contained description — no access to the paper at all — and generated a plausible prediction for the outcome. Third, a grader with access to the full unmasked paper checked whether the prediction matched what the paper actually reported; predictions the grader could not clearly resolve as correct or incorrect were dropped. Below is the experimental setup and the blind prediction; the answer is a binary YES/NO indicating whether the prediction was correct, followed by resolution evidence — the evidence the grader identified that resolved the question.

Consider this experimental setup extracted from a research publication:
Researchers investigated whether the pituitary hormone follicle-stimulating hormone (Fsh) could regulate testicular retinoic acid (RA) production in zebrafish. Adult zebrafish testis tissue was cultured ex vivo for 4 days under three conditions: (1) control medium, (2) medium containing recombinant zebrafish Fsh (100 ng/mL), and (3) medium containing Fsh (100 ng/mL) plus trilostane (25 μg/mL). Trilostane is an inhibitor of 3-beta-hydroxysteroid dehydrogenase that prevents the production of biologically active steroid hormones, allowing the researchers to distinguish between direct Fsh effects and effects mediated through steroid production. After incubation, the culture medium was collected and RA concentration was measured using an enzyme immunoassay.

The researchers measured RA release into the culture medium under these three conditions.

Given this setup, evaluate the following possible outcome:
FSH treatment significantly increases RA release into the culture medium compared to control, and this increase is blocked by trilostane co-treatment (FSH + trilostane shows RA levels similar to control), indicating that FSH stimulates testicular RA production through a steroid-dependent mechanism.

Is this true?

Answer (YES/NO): NO